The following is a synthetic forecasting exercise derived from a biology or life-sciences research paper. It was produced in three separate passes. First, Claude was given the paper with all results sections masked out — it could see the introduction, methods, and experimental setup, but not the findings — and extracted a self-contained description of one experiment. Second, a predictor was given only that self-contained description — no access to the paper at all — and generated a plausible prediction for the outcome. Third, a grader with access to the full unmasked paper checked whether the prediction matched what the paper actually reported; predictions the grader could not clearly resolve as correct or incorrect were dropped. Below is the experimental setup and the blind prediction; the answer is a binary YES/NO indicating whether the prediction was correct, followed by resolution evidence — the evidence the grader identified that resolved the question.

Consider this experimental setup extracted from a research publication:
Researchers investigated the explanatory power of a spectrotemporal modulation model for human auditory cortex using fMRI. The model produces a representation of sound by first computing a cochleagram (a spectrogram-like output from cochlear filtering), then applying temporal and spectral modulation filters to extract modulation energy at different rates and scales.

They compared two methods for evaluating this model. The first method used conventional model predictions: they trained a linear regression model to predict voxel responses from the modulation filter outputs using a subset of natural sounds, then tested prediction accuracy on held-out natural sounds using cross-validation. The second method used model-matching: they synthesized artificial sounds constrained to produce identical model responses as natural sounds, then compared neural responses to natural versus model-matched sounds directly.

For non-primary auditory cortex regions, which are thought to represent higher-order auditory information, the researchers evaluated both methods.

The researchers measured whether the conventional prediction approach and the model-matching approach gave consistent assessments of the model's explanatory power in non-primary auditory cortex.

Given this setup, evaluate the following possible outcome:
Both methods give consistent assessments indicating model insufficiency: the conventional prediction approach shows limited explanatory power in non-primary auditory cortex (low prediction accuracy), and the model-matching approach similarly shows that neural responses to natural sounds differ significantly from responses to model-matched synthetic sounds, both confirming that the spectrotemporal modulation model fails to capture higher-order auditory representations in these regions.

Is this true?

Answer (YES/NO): NO